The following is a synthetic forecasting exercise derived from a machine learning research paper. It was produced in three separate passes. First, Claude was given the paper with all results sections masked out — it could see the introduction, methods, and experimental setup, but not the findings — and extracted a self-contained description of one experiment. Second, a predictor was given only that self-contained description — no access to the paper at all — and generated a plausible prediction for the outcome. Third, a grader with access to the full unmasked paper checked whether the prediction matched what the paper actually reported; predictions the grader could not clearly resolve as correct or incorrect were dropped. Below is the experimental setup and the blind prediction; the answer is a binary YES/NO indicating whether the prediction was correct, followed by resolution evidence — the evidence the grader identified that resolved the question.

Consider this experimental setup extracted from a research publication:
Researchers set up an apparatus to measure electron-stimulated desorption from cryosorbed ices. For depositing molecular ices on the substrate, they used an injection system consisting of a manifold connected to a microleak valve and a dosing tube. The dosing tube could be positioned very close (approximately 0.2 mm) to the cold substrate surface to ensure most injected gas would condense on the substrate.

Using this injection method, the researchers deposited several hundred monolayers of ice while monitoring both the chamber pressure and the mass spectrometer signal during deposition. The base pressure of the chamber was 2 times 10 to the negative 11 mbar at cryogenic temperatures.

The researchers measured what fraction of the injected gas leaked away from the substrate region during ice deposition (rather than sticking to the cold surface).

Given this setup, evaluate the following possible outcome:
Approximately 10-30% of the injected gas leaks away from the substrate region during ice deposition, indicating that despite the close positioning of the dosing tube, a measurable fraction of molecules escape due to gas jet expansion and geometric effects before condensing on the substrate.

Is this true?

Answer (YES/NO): NO